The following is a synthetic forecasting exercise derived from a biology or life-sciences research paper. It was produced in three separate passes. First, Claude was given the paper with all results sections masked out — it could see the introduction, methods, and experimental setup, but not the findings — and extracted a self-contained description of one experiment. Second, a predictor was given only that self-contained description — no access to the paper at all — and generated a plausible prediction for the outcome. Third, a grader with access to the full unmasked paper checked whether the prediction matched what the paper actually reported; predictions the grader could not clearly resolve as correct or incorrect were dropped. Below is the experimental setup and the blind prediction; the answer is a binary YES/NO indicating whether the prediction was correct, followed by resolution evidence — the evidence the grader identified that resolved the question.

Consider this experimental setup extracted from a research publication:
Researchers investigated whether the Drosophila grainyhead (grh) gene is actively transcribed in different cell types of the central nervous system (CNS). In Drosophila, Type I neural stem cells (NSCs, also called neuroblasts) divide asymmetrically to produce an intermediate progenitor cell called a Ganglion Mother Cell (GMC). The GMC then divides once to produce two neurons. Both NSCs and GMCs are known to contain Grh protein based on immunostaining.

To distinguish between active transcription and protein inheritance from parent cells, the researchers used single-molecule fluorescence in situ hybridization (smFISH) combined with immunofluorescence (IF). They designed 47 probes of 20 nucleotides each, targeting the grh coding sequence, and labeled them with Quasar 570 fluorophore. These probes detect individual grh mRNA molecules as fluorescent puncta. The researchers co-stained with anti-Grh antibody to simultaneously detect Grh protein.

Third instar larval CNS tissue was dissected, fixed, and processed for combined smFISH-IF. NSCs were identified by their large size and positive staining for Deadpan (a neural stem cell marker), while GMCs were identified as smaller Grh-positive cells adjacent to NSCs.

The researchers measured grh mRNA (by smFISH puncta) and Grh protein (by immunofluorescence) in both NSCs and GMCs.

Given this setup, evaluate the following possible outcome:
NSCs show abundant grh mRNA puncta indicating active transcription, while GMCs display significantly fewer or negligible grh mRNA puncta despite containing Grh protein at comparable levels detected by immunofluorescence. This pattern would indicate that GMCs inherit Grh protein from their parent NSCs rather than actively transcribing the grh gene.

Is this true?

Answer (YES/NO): YES